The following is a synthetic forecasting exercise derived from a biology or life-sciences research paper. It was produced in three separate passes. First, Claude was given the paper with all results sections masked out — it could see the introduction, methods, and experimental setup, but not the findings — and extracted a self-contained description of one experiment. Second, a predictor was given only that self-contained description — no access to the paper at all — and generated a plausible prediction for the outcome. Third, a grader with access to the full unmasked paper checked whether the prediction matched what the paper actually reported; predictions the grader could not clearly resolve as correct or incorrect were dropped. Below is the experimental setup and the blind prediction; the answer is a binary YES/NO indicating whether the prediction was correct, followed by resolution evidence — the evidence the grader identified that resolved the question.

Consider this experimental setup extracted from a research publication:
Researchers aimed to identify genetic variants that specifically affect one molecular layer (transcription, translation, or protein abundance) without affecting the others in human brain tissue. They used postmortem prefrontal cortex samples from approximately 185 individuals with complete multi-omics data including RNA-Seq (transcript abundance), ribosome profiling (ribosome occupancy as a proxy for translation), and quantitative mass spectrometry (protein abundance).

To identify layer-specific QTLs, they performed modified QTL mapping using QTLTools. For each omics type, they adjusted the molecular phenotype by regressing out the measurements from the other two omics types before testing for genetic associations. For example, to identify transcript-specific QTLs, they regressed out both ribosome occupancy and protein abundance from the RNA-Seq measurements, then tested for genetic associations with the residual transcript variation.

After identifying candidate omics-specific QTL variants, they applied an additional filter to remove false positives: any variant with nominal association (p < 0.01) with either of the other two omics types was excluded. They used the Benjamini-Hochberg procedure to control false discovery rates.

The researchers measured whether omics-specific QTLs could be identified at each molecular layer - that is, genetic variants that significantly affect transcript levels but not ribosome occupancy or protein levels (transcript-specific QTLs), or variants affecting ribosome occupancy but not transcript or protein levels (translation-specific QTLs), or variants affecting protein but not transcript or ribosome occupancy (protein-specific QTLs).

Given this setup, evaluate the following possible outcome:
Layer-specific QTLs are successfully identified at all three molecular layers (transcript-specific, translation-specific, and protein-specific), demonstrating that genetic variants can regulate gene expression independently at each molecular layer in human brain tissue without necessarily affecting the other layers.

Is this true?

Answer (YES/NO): YES